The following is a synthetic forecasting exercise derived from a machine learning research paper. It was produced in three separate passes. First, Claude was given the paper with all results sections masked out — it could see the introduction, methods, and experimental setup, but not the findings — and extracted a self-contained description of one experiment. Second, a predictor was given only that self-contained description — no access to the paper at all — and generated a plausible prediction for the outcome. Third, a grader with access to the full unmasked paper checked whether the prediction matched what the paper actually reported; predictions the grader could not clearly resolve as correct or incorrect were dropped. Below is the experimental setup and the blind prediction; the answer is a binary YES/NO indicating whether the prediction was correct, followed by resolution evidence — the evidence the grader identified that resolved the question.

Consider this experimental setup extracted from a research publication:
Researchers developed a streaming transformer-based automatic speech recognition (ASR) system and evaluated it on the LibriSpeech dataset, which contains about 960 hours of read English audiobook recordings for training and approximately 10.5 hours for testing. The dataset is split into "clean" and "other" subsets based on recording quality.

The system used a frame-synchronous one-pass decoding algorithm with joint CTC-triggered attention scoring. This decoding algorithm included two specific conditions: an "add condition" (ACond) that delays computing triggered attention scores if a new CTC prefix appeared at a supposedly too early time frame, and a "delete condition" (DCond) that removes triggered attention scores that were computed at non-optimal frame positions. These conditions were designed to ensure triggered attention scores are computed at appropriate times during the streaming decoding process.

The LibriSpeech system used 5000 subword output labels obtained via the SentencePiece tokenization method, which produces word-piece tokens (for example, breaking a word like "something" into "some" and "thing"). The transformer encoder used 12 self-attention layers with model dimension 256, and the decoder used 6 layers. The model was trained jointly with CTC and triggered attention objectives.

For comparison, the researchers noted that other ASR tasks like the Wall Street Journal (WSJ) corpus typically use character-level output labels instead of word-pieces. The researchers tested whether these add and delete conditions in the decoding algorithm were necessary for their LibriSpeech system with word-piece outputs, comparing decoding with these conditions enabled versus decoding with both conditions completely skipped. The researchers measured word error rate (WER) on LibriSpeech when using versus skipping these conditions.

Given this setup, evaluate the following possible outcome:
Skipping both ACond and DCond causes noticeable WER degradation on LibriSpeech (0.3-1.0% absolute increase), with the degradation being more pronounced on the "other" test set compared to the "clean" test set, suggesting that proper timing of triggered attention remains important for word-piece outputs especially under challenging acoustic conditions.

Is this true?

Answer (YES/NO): NO